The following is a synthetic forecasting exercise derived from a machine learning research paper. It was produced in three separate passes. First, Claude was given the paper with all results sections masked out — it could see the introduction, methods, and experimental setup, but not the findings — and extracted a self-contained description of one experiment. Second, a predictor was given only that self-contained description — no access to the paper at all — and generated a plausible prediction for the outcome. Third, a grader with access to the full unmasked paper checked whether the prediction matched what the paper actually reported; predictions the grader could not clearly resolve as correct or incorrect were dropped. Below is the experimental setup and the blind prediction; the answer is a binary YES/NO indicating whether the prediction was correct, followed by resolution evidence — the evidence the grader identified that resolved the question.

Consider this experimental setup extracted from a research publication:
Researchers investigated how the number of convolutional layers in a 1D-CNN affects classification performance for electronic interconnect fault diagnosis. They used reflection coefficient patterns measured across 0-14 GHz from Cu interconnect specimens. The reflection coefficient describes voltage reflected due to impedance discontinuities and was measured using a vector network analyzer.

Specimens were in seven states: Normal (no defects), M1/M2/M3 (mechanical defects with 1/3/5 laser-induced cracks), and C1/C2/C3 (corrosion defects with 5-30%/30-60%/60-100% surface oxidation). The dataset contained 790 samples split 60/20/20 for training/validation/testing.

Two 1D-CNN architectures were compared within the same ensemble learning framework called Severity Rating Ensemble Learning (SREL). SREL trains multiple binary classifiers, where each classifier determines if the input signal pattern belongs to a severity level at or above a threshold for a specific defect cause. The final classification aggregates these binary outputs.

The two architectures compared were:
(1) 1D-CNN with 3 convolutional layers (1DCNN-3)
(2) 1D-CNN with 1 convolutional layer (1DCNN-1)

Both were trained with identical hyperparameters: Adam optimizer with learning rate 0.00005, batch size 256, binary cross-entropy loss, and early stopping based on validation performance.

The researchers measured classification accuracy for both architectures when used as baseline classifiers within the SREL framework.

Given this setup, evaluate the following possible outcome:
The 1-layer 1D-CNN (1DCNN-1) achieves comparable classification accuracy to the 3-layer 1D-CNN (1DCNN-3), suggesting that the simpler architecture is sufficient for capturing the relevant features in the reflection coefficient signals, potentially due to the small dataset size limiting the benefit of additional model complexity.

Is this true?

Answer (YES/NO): NO